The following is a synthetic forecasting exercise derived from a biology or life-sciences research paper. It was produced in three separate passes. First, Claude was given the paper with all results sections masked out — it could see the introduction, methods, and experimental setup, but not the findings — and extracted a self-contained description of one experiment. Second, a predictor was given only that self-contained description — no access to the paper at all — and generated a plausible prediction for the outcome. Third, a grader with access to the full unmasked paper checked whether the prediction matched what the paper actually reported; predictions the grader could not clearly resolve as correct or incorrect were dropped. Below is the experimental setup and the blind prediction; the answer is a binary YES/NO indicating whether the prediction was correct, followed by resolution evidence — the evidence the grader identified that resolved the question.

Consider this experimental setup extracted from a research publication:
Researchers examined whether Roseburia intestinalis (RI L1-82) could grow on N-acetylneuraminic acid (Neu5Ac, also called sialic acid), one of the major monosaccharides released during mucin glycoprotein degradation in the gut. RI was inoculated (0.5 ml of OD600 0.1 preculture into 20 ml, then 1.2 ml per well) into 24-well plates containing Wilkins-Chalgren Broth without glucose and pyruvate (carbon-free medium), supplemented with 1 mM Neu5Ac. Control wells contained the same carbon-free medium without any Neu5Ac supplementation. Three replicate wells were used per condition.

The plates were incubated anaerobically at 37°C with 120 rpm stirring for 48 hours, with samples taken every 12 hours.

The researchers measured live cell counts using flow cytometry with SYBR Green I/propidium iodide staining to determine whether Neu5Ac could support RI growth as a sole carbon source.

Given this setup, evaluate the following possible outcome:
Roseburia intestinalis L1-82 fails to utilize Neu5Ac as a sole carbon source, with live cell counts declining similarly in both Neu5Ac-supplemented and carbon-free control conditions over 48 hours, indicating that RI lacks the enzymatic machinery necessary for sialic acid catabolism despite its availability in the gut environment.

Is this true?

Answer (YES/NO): NO